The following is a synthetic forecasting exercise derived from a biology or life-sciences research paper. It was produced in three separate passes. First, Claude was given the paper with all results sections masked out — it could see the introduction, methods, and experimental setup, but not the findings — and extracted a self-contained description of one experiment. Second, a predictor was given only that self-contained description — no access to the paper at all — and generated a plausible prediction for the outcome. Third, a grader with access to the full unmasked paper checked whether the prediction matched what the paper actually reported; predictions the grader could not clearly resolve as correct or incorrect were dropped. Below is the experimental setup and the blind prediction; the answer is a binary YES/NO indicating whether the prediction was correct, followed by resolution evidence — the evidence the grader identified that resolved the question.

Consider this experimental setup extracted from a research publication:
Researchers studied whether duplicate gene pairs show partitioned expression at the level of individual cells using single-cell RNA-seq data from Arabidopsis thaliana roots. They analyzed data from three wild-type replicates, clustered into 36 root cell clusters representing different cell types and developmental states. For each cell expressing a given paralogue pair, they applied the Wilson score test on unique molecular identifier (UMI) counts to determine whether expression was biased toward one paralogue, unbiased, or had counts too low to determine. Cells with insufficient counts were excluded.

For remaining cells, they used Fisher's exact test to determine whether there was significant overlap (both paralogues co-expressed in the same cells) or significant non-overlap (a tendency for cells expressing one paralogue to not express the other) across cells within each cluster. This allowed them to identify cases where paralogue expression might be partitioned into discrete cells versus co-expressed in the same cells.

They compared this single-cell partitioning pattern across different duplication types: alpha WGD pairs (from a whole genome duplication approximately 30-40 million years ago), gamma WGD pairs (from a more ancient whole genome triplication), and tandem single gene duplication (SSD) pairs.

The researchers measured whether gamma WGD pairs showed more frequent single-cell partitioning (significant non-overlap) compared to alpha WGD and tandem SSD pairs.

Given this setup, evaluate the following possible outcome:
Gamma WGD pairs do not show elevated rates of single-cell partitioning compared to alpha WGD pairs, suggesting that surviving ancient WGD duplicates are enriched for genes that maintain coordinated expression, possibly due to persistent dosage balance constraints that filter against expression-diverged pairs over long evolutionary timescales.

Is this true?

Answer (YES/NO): NO